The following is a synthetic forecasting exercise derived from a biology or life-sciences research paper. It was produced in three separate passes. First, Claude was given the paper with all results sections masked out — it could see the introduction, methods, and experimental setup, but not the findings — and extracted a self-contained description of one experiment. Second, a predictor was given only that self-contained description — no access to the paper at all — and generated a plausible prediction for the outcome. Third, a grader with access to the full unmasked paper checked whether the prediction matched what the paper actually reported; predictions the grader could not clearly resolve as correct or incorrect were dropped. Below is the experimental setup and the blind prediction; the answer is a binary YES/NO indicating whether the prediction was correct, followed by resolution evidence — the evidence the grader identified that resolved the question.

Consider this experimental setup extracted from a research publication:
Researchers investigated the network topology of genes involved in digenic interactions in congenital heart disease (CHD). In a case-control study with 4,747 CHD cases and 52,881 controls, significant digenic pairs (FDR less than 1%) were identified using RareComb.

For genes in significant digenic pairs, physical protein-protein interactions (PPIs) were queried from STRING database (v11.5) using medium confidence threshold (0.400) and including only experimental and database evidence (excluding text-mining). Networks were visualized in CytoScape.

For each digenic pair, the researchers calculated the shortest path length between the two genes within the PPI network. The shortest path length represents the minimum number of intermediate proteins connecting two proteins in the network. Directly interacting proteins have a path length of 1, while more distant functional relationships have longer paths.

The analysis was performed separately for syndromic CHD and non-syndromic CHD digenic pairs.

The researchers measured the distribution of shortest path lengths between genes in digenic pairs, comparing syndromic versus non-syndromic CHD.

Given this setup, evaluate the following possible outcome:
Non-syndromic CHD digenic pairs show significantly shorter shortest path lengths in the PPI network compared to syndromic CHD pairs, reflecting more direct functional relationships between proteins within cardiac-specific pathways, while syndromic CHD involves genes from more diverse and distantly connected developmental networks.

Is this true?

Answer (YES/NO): NO